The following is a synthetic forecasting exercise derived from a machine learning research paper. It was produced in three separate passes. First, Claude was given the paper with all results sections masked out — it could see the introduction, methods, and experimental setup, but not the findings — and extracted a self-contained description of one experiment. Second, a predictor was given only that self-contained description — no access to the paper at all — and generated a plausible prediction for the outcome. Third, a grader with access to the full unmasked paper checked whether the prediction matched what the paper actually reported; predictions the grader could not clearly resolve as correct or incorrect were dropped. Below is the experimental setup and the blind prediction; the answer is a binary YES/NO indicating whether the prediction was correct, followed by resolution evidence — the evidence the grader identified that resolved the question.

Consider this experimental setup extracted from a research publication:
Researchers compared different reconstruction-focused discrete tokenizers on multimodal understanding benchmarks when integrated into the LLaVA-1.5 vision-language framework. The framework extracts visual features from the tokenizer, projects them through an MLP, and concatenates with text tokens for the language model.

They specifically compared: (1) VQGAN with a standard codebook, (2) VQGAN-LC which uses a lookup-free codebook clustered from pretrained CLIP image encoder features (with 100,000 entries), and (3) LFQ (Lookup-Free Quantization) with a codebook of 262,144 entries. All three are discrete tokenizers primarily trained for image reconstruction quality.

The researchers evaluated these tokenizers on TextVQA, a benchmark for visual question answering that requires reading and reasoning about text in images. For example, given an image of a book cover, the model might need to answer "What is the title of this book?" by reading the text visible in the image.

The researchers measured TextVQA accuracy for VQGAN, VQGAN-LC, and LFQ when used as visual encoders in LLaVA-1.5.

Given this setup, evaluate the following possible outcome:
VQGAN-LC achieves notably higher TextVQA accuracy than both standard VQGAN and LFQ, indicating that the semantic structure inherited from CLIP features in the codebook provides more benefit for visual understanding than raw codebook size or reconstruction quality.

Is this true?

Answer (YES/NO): NO